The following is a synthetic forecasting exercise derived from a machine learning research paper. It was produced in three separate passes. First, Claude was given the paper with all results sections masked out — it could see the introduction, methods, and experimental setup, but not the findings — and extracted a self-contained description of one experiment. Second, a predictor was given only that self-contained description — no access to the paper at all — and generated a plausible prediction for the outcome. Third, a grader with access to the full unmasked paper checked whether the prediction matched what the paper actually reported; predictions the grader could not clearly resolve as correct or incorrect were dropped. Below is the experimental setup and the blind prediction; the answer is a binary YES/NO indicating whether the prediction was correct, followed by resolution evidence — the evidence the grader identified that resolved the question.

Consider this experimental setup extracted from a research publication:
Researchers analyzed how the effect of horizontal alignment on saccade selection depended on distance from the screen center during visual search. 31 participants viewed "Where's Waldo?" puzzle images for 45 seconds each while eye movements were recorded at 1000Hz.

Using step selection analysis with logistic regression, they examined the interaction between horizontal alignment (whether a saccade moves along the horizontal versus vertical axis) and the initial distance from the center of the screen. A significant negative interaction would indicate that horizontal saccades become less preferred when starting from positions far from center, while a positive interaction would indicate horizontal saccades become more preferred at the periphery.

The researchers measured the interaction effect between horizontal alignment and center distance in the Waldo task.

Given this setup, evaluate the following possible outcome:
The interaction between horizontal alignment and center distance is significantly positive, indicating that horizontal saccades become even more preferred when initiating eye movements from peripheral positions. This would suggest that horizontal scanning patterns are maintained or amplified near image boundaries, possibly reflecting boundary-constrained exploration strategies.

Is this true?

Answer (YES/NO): NO